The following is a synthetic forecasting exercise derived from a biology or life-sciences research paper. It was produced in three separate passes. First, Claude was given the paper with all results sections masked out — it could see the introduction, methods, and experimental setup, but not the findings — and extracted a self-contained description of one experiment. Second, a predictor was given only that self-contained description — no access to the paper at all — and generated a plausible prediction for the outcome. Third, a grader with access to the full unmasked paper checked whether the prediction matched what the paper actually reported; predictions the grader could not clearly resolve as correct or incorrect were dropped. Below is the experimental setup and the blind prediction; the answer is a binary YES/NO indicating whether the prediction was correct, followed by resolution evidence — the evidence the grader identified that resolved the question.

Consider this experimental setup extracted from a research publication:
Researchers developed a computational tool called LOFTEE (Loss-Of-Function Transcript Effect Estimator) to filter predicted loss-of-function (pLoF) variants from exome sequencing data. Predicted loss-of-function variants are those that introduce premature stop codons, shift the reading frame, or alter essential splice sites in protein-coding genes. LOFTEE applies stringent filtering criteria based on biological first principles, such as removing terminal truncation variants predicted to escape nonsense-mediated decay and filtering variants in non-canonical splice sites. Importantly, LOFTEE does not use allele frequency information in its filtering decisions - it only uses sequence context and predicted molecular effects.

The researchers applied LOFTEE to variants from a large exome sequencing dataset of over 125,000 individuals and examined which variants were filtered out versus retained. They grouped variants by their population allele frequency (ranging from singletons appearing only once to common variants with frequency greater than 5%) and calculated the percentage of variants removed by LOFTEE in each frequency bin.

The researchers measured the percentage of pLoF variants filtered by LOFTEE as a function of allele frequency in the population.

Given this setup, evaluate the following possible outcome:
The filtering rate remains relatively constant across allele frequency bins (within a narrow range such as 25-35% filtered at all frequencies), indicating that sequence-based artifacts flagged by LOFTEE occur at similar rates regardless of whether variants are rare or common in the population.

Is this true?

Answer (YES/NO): NO